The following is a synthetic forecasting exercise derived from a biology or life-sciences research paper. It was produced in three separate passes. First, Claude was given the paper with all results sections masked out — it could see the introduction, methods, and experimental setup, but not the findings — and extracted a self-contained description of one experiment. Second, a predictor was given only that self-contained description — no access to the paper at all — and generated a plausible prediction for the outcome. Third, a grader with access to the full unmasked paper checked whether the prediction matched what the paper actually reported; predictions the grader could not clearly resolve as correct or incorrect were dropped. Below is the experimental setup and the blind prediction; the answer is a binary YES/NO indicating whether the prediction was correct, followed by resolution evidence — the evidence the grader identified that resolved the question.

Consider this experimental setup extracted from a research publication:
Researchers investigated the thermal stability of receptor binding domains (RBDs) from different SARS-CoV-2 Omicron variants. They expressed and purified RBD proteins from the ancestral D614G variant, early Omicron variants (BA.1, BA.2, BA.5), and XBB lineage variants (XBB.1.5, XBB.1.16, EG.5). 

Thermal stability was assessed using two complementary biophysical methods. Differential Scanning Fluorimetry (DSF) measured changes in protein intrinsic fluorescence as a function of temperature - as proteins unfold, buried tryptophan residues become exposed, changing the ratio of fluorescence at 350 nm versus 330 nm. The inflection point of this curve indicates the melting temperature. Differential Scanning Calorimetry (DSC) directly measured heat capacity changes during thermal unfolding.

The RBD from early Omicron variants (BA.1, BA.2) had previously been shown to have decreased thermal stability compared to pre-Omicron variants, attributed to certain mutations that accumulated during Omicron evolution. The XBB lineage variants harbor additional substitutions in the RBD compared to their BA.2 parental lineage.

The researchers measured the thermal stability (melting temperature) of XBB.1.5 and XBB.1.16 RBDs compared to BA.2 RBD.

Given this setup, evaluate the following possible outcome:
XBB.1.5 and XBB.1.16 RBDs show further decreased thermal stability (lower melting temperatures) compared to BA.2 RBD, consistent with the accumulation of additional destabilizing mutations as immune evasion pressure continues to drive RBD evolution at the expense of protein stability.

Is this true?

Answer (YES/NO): NO